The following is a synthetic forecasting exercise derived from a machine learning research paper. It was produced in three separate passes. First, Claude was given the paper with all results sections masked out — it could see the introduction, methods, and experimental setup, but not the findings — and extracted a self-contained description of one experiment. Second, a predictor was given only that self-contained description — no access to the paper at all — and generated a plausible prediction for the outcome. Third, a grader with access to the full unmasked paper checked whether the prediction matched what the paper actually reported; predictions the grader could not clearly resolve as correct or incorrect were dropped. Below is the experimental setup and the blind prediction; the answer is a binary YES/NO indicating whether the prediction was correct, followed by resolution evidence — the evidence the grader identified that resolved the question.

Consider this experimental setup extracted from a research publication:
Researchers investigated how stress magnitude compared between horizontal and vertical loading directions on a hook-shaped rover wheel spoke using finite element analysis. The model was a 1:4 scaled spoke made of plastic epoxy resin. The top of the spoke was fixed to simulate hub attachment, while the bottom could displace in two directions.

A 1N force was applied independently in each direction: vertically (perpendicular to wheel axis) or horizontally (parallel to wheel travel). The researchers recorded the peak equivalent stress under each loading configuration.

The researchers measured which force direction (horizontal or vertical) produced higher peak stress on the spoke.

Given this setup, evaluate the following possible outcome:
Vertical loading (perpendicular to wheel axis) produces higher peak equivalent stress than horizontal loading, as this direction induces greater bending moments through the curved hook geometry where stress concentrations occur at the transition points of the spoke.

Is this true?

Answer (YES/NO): NO